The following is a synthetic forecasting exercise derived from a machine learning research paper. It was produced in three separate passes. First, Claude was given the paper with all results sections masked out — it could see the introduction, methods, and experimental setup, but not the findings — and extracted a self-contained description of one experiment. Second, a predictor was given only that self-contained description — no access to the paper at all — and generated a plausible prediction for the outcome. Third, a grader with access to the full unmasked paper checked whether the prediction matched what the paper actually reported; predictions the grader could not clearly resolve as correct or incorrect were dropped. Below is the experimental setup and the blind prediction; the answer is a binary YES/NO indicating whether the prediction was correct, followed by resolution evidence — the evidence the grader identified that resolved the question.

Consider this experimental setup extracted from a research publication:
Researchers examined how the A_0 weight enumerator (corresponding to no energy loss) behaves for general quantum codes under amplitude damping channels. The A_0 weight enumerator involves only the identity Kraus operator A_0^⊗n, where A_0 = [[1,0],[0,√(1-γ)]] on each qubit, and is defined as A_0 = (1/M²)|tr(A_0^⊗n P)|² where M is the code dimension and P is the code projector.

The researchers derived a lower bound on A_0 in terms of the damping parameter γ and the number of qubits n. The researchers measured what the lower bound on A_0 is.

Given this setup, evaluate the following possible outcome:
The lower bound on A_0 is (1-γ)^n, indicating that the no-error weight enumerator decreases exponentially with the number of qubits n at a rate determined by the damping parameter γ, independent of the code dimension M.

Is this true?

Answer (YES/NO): YES